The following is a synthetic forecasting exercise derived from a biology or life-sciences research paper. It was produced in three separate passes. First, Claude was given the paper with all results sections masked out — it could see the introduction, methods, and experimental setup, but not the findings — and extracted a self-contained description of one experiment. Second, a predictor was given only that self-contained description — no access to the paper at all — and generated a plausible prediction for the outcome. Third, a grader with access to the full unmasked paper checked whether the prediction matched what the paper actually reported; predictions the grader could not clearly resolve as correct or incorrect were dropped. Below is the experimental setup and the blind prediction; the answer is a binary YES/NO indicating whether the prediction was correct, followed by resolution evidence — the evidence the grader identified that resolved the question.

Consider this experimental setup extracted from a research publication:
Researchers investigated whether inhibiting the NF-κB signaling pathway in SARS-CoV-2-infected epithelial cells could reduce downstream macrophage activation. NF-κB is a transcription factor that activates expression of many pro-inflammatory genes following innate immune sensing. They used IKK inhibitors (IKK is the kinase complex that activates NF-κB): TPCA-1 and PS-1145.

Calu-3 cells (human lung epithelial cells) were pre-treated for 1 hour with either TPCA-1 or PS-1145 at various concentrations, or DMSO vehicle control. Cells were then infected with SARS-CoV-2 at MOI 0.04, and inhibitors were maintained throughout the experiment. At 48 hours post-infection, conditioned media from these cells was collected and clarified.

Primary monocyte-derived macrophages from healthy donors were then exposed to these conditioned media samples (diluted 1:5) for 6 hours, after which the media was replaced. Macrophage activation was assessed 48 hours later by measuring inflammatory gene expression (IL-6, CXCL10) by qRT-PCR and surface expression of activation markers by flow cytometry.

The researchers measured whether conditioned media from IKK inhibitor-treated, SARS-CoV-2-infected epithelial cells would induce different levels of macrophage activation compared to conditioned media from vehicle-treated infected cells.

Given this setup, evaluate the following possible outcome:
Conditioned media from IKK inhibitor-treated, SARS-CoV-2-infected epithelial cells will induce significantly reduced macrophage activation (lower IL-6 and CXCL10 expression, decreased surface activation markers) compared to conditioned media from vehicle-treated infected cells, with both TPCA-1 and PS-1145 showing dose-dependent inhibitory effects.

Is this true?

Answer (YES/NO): NO